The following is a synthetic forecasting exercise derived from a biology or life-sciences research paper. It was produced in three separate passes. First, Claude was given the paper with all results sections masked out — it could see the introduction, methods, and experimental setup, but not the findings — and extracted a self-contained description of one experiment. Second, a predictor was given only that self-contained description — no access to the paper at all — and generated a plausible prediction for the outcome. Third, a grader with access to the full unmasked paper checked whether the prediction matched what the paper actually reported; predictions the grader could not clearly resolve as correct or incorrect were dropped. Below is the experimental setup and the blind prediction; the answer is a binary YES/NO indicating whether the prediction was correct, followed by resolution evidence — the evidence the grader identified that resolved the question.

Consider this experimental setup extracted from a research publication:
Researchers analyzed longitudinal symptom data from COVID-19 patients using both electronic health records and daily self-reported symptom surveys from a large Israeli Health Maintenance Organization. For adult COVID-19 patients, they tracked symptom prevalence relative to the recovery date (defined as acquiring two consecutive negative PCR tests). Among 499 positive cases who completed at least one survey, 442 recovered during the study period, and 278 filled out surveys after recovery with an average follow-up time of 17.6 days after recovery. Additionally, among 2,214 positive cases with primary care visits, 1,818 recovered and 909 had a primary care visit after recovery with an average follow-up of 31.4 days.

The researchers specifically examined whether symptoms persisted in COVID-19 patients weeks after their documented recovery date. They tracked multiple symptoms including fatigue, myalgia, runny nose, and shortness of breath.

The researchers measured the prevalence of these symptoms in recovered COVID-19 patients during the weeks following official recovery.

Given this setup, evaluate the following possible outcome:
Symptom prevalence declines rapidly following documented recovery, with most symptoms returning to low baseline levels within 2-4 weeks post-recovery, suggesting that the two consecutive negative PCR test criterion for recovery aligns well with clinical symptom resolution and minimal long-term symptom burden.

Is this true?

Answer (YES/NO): NO